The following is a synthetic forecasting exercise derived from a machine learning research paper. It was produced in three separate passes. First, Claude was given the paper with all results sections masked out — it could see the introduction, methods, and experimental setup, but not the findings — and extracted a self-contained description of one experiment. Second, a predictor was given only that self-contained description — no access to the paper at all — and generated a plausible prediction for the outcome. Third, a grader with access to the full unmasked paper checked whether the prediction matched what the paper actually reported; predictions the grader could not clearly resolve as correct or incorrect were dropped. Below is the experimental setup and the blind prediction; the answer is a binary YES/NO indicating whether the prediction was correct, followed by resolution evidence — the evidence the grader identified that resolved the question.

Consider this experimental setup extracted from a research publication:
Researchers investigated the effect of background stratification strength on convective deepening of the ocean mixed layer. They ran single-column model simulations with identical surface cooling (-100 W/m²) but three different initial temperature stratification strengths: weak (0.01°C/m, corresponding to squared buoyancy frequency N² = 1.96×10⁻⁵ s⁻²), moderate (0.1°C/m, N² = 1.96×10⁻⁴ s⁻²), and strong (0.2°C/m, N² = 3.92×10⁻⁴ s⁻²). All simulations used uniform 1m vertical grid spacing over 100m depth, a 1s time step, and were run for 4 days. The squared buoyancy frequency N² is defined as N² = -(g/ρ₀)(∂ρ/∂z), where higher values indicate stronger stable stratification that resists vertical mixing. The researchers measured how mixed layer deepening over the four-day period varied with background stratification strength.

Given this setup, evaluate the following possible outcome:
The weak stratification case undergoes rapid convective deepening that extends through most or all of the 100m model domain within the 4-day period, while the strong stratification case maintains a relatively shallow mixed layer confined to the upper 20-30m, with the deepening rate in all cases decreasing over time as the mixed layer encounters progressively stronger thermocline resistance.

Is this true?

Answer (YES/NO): NO